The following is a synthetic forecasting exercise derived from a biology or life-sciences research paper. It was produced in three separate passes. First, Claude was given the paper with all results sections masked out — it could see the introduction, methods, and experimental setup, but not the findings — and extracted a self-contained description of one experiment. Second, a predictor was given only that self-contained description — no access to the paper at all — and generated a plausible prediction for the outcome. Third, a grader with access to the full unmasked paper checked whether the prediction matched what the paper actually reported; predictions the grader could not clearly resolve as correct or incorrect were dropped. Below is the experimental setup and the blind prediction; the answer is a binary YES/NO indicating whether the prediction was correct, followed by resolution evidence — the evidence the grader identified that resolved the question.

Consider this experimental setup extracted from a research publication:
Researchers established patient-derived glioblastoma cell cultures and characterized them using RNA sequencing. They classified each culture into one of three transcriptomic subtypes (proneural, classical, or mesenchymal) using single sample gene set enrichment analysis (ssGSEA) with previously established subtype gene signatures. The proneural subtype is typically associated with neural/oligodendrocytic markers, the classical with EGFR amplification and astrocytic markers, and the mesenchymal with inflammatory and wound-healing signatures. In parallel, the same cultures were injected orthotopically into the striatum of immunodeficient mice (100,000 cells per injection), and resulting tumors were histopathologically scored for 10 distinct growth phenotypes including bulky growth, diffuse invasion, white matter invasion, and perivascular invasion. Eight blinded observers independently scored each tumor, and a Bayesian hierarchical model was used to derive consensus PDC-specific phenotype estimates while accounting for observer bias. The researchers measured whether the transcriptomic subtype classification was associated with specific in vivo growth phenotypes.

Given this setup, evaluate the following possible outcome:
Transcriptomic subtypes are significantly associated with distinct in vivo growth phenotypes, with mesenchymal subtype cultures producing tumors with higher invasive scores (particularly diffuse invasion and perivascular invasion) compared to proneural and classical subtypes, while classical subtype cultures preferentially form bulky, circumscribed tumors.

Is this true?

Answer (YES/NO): NO